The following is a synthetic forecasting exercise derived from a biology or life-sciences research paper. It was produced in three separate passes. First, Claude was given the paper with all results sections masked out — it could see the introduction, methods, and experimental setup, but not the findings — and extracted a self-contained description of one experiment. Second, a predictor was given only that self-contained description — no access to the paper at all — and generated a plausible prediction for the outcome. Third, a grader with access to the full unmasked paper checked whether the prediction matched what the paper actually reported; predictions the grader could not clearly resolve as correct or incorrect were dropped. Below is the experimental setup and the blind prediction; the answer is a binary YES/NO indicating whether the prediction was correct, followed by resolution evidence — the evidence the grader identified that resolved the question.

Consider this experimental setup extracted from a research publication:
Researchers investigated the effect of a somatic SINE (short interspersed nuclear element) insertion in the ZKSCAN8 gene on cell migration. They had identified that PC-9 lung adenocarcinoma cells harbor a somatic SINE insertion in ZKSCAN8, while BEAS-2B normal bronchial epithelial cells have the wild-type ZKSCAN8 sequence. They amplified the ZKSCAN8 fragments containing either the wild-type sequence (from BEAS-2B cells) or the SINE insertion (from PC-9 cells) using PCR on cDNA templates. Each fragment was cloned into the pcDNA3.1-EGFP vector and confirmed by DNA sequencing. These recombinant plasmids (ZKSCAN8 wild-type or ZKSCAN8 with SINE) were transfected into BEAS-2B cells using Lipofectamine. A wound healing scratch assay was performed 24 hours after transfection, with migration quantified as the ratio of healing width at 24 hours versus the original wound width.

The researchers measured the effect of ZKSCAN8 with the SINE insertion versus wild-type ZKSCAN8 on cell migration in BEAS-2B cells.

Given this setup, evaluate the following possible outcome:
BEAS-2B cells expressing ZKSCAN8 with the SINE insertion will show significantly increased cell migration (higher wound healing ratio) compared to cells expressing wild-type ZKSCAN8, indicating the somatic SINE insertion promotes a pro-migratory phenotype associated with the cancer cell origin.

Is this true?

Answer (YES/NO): YES